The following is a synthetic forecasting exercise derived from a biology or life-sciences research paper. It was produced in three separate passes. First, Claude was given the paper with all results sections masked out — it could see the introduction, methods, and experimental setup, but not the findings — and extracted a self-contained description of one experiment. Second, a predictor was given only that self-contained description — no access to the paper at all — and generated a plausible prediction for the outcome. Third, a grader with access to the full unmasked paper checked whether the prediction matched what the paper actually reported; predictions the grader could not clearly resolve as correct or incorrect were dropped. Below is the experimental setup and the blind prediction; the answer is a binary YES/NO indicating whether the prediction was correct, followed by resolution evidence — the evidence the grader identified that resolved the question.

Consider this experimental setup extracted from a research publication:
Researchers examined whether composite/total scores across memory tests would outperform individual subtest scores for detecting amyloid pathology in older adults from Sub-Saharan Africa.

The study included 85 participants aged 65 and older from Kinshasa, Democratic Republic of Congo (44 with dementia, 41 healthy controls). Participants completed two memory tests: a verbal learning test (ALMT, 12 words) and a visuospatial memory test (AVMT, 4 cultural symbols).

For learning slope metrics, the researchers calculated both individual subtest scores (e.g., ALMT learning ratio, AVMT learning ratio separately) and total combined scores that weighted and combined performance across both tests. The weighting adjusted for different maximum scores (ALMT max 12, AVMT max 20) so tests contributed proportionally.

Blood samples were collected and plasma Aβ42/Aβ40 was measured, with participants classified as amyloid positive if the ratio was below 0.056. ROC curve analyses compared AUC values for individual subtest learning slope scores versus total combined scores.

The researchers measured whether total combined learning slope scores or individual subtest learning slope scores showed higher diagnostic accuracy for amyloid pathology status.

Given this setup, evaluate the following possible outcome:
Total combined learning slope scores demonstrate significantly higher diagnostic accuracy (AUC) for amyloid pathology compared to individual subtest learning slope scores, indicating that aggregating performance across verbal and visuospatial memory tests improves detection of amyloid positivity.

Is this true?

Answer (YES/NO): NO